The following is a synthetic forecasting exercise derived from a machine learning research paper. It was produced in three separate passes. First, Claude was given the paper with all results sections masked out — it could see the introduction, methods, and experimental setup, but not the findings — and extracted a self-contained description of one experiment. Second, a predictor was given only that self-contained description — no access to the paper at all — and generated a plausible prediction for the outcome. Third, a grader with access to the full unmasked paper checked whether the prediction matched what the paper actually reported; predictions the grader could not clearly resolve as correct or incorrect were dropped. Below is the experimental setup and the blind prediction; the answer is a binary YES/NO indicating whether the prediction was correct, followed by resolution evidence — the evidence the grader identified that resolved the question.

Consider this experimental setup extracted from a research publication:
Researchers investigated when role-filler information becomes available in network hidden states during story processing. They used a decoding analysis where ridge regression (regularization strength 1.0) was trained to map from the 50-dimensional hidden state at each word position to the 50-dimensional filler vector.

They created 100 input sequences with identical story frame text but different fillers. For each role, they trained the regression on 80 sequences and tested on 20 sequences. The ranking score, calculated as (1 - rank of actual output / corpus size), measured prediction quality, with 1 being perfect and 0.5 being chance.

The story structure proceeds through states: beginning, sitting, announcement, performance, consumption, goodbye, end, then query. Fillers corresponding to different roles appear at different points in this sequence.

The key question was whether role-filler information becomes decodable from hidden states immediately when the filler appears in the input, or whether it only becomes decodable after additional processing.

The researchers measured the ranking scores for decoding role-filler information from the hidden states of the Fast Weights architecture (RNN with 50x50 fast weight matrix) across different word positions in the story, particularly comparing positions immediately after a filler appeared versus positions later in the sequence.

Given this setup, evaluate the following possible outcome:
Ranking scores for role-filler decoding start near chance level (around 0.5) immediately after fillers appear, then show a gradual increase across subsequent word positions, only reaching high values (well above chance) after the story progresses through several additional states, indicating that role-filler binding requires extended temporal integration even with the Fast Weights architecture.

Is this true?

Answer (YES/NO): NO